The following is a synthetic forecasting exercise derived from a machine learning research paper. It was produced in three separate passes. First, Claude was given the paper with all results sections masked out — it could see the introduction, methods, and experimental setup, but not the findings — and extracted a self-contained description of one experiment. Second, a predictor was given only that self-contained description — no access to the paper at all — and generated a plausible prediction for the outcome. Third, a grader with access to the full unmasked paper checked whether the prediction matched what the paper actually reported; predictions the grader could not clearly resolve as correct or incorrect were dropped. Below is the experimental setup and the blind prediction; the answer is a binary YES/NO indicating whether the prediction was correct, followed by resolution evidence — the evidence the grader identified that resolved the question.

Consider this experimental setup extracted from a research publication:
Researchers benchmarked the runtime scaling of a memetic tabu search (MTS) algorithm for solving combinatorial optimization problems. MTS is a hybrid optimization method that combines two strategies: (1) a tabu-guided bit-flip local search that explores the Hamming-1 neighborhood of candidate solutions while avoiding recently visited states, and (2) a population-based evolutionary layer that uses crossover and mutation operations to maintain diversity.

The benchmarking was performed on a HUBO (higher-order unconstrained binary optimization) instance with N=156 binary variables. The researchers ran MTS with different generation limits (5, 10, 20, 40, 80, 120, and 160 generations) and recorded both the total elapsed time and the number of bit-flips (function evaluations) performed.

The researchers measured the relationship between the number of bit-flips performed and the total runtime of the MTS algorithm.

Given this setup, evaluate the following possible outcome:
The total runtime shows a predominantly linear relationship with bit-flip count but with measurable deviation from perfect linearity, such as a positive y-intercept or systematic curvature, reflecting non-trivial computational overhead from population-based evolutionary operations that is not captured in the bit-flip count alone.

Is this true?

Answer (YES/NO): NO